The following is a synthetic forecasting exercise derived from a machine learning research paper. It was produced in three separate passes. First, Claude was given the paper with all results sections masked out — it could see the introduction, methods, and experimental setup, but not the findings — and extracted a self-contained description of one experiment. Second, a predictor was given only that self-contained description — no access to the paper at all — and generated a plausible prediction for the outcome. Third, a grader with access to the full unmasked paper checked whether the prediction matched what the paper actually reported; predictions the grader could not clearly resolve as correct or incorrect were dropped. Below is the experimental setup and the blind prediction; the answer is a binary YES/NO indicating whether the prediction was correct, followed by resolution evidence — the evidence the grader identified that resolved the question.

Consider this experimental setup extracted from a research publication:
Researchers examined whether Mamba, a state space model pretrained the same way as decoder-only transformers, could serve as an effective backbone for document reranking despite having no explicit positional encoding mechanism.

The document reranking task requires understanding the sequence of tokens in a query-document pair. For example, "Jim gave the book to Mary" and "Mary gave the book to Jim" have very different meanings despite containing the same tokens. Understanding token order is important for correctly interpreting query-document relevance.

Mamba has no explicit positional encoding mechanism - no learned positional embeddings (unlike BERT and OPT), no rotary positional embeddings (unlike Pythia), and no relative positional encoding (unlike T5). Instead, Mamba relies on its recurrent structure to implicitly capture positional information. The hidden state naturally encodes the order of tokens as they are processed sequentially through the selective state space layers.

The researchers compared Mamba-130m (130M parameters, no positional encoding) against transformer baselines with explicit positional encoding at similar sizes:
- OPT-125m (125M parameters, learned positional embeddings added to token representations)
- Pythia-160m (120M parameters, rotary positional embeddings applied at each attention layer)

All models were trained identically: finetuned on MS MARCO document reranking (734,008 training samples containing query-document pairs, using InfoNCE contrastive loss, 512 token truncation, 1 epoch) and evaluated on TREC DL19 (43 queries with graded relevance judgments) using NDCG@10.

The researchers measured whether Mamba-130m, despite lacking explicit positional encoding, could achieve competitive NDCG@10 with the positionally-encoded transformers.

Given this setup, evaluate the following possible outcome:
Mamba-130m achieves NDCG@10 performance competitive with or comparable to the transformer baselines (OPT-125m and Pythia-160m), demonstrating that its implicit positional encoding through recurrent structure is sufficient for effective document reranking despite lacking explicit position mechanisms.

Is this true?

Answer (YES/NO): YES